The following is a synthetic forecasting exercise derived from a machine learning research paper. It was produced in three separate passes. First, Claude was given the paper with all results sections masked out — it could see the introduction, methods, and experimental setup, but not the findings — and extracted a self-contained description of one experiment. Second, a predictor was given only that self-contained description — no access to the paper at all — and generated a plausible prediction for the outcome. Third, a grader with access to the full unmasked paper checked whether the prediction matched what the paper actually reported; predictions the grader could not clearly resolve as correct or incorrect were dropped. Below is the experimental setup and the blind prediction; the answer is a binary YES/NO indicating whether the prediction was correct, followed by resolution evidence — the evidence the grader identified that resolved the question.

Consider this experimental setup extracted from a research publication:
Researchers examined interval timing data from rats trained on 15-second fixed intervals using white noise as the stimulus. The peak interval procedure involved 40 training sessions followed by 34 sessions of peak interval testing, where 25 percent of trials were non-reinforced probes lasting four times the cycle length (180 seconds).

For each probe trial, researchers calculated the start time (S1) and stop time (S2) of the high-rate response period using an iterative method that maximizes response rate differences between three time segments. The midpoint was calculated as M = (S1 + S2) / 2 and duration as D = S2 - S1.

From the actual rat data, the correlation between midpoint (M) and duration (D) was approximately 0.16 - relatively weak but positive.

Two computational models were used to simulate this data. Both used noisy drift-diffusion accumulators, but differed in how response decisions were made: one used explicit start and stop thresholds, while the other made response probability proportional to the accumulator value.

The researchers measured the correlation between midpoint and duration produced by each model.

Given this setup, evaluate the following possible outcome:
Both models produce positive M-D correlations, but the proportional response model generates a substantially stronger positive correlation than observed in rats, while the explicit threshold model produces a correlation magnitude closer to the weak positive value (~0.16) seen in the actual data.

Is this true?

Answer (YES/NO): YES